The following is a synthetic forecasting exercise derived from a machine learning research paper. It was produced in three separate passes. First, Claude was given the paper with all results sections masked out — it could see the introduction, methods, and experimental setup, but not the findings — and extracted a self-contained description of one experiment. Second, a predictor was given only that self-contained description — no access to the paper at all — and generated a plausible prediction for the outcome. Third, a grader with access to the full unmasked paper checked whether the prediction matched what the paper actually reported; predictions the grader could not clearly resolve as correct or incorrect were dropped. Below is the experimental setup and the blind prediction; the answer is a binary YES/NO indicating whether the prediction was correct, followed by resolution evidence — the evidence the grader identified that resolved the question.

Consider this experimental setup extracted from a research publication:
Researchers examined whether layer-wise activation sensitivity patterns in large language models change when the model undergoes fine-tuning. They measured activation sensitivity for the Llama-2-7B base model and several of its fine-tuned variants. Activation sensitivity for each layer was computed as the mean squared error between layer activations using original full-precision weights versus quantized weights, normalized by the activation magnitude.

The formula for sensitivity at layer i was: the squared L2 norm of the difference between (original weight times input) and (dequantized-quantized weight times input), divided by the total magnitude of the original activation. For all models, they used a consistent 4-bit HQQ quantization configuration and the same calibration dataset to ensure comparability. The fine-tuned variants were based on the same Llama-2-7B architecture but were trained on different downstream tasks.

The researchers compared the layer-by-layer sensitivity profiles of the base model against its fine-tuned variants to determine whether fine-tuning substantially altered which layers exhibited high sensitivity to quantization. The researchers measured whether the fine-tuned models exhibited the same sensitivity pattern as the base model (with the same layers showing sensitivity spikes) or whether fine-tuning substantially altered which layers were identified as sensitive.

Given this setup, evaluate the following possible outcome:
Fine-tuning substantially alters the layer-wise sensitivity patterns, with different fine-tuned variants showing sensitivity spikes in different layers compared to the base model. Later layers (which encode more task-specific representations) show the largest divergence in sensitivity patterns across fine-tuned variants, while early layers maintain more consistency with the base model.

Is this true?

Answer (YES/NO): NO